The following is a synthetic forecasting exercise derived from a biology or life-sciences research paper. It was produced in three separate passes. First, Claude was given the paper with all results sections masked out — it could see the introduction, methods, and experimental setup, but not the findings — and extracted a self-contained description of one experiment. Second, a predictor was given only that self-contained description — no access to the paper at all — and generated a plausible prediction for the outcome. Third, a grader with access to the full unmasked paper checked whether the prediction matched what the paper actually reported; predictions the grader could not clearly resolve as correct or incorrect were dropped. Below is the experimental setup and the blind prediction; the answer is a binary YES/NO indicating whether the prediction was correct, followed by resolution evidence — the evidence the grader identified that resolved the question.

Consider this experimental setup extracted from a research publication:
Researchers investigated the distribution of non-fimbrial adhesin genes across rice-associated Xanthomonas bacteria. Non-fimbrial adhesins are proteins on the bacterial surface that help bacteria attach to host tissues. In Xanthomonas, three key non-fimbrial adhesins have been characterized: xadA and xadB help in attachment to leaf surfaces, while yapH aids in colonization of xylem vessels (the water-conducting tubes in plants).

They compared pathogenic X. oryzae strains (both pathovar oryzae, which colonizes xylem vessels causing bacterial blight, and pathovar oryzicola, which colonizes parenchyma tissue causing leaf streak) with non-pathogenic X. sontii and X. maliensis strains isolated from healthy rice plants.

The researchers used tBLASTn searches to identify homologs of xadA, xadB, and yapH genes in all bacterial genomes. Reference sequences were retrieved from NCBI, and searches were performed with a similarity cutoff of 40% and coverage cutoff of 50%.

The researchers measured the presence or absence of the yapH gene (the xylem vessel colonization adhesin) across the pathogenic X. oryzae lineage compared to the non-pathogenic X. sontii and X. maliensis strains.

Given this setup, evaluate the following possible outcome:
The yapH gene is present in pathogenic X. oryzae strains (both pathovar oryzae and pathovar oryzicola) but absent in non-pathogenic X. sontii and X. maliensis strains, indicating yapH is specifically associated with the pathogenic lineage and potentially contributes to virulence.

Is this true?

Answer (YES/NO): YES